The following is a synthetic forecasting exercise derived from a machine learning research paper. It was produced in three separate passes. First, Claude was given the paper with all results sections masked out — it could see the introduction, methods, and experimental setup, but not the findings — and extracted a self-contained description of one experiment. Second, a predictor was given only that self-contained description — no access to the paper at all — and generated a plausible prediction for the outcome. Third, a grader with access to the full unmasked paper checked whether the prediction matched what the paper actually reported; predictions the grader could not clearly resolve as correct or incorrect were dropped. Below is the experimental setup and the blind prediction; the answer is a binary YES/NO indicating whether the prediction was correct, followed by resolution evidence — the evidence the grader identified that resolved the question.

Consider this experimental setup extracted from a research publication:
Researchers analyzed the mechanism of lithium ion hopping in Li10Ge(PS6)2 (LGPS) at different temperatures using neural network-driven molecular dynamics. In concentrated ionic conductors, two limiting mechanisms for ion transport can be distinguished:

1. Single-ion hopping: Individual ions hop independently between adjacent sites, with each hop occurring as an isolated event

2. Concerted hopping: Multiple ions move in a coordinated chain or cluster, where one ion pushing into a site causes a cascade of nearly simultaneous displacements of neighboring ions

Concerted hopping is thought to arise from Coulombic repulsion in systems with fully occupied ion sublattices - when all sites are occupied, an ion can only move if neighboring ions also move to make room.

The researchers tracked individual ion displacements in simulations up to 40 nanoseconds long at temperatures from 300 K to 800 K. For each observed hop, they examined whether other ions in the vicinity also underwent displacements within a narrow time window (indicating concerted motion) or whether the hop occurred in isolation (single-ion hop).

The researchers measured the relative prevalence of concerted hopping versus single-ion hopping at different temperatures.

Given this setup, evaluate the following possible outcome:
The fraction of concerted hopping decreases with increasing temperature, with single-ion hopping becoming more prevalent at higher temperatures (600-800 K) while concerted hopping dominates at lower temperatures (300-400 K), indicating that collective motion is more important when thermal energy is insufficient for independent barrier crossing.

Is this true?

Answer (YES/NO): NO